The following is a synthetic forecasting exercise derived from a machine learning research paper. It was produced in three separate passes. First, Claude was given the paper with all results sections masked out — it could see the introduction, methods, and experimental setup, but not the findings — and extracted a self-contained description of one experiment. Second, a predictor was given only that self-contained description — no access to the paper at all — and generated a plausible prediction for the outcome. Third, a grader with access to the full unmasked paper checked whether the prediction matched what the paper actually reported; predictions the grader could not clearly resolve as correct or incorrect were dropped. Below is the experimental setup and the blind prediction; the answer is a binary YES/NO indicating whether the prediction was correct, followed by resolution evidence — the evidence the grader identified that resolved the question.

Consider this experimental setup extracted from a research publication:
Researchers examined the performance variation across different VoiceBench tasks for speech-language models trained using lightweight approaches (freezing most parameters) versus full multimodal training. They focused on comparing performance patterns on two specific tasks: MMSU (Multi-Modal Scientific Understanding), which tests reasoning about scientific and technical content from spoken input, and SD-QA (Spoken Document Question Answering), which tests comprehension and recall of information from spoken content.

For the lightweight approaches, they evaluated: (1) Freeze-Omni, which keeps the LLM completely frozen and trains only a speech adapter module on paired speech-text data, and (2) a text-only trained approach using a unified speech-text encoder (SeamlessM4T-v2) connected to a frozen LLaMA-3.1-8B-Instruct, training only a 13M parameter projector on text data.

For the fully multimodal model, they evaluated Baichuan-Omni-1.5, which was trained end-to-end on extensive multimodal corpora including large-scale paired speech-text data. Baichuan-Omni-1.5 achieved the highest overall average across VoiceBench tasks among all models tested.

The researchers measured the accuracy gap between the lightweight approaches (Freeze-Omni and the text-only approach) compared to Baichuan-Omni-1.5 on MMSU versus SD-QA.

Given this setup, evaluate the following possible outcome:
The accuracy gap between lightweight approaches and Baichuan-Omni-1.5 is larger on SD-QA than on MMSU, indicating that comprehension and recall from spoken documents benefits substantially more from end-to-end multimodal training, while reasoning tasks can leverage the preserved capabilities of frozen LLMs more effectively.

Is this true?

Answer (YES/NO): NO